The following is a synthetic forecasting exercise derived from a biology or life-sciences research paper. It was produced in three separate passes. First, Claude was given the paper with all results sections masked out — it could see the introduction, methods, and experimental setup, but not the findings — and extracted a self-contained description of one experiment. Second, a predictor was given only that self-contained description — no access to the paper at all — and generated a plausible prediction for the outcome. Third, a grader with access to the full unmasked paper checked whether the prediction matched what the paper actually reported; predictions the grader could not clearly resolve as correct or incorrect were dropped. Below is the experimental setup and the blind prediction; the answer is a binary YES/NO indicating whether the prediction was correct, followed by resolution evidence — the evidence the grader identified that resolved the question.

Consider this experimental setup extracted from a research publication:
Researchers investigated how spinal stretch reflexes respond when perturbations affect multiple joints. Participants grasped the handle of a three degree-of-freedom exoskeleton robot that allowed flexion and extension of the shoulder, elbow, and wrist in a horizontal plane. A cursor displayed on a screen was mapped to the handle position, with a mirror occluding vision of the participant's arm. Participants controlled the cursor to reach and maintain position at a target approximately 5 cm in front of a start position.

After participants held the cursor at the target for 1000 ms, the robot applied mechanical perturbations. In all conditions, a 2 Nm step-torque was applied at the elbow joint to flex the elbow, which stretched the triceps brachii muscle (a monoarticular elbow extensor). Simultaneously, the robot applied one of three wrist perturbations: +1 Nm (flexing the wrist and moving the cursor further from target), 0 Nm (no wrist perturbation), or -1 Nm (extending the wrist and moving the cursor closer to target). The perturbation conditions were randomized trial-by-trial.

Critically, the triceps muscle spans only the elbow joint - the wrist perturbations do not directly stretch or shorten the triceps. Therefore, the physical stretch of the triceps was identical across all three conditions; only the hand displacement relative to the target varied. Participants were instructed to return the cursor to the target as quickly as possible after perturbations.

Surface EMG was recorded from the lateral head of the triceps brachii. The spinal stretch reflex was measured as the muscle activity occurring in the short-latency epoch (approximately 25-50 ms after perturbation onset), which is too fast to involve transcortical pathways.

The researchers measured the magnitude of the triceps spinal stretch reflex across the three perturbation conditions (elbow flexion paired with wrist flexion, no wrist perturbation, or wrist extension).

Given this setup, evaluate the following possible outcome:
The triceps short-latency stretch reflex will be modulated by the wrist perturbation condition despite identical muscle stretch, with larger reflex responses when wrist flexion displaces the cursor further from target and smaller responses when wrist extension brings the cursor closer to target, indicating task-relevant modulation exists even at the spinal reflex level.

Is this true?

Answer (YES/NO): YES